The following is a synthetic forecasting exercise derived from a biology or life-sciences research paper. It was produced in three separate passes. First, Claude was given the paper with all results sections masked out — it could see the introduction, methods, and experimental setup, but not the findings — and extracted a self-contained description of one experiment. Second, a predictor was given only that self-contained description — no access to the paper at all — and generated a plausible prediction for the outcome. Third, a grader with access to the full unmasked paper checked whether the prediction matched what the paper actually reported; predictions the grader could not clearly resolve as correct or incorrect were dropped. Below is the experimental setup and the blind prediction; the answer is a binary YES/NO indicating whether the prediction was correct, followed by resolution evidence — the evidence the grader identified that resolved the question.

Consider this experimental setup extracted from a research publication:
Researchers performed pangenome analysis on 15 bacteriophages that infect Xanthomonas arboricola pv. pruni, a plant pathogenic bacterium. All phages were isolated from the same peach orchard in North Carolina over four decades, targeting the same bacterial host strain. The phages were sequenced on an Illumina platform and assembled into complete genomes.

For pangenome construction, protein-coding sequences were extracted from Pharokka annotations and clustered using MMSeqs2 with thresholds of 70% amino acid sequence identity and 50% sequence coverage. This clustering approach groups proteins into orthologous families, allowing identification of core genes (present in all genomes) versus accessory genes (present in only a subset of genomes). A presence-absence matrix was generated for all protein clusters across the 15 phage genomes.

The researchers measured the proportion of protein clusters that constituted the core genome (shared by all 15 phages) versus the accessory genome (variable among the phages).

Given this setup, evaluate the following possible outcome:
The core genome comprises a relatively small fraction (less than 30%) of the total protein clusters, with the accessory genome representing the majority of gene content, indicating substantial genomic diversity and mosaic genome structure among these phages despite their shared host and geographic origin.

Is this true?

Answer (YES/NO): NO